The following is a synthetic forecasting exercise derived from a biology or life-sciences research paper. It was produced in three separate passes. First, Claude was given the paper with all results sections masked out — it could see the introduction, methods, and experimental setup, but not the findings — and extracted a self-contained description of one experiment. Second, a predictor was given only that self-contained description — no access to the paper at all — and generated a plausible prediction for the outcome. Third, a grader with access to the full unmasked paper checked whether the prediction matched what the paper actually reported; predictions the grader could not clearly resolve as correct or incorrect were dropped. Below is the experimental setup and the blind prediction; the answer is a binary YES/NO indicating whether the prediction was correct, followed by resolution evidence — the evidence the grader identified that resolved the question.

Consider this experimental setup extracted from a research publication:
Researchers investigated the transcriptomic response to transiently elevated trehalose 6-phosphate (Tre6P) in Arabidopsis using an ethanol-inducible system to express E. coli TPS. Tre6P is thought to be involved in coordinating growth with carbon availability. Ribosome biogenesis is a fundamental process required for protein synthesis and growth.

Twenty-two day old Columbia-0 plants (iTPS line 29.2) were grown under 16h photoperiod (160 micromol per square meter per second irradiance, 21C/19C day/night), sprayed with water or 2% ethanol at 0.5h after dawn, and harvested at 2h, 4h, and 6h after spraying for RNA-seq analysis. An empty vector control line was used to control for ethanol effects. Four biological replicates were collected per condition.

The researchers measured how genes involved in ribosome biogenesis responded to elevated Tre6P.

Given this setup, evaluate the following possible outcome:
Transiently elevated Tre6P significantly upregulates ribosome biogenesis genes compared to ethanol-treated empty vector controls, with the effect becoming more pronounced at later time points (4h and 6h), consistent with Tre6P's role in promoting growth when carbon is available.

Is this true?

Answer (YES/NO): NO